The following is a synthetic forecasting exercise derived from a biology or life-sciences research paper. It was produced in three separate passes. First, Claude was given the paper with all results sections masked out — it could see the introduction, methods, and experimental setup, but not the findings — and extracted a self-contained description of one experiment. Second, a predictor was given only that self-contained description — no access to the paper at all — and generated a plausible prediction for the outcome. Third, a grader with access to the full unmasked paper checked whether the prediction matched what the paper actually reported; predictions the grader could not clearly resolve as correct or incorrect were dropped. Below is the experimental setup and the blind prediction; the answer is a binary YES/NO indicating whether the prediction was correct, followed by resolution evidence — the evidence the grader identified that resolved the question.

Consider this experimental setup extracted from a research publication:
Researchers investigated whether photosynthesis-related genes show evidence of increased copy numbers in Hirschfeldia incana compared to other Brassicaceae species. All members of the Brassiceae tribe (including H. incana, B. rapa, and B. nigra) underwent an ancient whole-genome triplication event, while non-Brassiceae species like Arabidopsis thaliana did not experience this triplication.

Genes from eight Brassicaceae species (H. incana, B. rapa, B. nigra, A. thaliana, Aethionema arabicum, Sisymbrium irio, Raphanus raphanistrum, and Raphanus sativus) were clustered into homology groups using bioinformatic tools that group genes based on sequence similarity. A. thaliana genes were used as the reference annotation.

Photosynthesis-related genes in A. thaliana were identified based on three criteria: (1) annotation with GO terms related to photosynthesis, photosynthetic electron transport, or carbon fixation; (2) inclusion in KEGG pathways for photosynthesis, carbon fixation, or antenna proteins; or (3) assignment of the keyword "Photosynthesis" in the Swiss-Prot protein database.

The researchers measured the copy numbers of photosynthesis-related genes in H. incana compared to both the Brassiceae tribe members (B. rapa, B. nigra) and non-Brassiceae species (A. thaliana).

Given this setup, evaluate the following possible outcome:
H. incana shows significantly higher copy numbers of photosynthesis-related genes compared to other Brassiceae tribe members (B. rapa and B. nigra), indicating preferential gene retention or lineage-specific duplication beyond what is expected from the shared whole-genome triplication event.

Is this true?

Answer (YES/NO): NO